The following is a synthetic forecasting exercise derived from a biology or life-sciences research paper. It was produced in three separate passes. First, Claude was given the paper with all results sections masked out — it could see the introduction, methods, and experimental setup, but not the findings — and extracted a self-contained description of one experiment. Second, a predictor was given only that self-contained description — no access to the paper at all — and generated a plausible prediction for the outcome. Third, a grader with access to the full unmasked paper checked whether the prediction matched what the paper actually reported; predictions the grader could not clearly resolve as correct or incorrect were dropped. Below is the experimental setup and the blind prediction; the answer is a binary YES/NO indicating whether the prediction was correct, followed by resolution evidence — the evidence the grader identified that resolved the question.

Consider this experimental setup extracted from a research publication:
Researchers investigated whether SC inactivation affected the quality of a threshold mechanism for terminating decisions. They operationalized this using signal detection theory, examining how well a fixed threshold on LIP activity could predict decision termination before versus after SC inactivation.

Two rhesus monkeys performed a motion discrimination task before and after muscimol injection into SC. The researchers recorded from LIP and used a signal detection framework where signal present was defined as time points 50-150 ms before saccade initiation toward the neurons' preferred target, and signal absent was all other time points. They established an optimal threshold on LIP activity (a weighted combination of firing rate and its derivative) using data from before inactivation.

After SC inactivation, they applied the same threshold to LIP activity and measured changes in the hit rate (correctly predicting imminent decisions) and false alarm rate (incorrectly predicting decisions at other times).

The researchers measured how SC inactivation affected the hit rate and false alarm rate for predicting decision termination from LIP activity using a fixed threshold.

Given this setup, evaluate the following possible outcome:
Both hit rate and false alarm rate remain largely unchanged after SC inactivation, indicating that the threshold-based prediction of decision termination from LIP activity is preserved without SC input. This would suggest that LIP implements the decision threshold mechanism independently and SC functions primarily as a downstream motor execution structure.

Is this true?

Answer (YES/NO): NO